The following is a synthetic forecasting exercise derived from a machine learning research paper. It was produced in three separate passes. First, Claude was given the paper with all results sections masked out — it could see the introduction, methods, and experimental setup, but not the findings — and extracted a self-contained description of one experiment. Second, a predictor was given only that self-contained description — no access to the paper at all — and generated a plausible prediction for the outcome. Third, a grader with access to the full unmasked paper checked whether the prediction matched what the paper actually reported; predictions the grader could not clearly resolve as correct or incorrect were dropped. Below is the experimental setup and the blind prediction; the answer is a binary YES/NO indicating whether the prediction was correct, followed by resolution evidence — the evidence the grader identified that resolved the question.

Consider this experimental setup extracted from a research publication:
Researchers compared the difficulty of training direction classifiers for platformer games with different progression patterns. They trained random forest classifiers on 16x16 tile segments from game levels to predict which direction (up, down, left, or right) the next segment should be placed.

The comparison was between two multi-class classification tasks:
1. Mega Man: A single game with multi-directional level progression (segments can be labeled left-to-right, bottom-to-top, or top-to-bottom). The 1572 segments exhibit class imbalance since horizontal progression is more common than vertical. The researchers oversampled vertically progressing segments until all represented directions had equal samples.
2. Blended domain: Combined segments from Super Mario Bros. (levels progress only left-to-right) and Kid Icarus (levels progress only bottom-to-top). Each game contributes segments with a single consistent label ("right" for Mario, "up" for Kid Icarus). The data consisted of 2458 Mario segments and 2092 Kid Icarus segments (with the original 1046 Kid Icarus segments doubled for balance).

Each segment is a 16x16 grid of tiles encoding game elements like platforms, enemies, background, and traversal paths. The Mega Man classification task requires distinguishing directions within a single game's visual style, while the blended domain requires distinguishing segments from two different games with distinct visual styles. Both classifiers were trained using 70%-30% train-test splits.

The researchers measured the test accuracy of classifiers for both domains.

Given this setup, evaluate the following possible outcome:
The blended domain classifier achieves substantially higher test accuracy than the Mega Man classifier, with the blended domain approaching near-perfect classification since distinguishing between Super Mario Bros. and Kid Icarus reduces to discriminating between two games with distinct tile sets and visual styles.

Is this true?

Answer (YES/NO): NO